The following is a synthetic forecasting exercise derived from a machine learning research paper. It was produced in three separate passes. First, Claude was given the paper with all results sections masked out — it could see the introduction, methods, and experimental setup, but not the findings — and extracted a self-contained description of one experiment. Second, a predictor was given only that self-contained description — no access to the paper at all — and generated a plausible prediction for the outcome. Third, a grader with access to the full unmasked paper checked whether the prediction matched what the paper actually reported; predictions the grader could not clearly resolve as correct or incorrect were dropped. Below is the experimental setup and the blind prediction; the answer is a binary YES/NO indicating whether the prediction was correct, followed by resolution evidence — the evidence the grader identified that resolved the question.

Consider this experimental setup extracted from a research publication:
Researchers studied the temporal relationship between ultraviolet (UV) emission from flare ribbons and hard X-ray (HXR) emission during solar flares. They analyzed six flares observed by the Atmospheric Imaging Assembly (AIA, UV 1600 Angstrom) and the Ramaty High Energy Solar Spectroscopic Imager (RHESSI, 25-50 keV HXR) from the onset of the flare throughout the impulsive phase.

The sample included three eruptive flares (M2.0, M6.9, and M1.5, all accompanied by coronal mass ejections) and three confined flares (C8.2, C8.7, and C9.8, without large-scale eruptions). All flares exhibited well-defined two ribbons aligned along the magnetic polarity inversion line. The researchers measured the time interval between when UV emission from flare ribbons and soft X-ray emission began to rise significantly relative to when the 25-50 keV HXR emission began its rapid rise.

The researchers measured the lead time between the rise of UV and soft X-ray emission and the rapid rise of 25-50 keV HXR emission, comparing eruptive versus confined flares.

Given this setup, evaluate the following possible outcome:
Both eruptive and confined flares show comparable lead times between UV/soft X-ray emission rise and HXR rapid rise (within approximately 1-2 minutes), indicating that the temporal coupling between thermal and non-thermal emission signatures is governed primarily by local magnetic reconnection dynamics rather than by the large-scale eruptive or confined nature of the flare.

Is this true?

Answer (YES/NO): NO